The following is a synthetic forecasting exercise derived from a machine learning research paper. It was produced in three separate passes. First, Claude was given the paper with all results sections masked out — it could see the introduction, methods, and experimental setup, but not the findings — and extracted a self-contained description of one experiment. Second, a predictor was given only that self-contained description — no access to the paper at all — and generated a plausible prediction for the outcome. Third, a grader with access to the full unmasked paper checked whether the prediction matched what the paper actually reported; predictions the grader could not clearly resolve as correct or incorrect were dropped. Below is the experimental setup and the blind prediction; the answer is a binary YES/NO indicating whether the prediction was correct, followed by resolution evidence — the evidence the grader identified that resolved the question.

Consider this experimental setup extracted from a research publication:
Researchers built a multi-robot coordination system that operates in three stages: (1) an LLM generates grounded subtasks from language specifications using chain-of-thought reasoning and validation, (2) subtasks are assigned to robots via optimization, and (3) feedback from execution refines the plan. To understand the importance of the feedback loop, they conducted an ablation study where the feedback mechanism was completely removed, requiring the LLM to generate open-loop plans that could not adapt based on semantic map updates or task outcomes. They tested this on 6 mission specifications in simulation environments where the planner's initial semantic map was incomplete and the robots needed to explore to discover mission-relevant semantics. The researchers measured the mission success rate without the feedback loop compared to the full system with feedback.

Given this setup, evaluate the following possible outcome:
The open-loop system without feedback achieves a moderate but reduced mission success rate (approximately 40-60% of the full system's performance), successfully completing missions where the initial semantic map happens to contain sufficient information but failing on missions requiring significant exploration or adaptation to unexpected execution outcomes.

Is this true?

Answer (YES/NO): NO